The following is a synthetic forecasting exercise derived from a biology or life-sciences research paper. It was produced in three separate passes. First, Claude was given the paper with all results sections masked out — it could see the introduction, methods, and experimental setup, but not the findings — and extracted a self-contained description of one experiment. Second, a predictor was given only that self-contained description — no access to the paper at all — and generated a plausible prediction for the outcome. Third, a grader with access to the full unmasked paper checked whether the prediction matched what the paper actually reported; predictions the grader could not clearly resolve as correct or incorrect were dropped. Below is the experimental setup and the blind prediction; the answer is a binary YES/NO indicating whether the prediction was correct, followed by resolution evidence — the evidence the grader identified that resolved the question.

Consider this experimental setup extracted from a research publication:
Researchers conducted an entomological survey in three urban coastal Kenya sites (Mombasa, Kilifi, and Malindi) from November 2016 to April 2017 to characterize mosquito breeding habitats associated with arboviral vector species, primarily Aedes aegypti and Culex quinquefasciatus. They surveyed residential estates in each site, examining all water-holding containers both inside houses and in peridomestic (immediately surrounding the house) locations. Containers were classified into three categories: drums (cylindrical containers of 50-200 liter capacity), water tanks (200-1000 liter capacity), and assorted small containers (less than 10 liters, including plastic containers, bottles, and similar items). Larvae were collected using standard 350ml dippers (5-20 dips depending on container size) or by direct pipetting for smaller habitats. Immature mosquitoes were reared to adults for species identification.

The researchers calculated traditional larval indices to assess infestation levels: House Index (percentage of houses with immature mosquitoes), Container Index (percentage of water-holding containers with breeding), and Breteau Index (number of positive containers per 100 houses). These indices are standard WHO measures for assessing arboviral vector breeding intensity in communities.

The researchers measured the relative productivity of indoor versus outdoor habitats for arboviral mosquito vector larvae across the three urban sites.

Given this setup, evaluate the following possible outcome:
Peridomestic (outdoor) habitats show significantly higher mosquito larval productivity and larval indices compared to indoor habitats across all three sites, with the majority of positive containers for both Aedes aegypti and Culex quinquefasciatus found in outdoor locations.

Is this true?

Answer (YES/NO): NO